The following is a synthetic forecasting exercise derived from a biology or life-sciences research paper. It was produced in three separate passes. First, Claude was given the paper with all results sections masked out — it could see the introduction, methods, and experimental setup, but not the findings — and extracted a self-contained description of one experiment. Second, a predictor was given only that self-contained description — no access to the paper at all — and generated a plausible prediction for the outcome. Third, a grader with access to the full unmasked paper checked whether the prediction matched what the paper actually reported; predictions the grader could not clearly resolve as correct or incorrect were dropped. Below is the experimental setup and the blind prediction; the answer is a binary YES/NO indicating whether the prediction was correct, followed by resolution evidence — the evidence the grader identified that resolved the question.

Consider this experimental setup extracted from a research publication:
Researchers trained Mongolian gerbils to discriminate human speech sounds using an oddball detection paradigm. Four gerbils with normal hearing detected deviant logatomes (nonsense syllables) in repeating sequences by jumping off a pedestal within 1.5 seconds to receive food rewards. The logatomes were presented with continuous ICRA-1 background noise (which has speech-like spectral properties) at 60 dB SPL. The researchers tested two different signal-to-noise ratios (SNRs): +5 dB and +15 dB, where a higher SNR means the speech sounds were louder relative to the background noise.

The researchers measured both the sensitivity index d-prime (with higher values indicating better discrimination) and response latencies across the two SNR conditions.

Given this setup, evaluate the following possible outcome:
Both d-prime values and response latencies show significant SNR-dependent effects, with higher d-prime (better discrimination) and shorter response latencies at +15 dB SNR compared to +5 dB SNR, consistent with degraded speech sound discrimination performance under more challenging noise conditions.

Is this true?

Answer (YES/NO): NO